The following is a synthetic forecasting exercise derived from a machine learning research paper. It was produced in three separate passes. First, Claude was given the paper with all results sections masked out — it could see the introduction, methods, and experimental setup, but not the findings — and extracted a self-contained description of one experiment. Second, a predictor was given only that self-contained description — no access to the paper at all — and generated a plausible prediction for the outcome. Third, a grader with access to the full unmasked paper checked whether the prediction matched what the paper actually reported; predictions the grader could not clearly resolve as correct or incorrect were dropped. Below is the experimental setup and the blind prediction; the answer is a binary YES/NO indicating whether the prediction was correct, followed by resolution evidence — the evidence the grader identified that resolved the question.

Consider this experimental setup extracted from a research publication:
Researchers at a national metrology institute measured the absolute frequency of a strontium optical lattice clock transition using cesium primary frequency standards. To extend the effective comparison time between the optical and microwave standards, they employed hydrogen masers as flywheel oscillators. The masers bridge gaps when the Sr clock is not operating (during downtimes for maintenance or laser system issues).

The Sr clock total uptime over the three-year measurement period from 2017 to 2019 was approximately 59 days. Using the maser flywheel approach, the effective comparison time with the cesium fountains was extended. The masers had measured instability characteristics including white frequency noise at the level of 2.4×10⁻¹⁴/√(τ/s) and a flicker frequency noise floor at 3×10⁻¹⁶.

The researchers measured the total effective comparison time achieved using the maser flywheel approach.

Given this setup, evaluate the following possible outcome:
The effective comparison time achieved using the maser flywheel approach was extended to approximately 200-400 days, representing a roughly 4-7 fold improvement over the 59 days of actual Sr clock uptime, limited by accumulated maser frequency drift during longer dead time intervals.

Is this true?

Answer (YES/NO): NO